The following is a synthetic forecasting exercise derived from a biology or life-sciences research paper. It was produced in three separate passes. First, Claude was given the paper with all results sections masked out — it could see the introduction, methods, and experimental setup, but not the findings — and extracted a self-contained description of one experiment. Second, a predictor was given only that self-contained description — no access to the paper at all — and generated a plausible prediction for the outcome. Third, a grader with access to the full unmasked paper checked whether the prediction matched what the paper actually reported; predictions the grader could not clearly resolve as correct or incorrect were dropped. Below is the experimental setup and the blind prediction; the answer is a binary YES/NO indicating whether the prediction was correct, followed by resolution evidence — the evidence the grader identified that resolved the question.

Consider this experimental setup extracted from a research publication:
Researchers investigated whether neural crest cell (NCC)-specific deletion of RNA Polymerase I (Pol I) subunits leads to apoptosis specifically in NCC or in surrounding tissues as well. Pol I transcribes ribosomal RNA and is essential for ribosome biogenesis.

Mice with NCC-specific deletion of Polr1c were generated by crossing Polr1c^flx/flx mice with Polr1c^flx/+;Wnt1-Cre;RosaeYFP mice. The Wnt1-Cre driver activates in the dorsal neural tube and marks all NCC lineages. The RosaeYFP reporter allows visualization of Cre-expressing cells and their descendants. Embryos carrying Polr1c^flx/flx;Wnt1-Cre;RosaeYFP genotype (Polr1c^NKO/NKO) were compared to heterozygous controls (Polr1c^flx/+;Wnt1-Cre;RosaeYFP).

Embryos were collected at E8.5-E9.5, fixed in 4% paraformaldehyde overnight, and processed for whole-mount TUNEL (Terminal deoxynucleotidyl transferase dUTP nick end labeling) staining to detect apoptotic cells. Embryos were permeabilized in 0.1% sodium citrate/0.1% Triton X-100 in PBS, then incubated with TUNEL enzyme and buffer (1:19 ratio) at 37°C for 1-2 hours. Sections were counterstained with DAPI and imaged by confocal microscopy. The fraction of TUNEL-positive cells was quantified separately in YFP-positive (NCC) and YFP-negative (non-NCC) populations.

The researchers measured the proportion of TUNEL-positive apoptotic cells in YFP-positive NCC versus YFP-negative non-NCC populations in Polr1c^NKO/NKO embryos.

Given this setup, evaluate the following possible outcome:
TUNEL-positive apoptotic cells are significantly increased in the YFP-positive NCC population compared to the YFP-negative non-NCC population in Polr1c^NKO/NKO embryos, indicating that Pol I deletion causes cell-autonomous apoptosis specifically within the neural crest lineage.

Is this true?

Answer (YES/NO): YES